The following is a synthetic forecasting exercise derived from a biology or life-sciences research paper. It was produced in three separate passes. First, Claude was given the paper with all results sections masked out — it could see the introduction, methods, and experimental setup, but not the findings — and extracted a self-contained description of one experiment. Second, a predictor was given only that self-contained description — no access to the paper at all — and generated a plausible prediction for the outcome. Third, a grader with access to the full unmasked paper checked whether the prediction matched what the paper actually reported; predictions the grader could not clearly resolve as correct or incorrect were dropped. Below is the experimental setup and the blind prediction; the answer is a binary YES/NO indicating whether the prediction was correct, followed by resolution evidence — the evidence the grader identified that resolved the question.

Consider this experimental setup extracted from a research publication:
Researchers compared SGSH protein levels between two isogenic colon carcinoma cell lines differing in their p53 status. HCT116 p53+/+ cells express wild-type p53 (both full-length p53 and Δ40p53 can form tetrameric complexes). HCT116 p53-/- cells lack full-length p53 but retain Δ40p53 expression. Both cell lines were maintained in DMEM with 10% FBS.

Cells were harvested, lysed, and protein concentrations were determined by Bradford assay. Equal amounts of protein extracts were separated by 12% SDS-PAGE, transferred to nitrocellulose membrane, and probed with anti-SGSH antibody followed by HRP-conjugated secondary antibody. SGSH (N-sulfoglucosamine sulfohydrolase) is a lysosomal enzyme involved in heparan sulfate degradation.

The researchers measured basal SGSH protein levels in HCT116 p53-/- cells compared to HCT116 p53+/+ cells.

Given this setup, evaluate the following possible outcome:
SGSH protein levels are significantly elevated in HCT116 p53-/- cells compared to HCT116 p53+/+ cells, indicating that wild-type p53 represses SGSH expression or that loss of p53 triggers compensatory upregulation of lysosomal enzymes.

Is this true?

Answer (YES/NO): YES